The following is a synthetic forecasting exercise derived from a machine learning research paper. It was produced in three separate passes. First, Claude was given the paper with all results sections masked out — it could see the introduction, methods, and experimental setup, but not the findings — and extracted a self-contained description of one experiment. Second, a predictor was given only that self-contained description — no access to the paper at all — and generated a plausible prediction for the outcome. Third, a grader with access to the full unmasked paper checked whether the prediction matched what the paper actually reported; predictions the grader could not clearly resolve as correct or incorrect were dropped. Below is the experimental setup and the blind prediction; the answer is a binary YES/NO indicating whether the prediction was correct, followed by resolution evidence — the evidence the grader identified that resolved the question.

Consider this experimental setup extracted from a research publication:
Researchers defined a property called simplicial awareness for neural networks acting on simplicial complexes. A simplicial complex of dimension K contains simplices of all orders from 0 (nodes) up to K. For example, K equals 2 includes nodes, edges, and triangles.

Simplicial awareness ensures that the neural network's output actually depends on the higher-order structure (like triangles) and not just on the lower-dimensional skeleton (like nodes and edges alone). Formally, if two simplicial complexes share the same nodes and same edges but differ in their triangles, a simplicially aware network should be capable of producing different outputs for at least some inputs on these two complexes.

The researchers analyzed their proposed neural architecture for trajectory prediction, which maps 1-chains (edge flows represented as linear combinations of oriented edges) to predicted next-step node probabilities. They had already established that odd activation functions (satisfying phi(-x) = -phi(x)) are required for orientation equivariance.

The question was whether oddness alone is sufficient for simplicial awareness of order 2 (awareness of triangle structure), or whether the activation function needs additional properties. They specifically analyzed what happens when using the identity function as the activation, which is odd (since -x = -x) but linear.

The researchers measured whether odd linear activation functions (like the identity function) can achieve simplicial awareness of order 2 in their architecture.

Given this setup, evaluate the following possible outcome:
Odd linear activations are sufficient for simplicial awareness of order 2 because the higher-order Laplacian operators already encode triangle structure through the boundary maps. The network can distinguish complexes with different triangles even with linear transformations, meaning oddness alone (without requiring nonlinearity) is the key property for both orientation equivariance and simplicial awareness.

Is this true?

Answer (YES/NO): NO